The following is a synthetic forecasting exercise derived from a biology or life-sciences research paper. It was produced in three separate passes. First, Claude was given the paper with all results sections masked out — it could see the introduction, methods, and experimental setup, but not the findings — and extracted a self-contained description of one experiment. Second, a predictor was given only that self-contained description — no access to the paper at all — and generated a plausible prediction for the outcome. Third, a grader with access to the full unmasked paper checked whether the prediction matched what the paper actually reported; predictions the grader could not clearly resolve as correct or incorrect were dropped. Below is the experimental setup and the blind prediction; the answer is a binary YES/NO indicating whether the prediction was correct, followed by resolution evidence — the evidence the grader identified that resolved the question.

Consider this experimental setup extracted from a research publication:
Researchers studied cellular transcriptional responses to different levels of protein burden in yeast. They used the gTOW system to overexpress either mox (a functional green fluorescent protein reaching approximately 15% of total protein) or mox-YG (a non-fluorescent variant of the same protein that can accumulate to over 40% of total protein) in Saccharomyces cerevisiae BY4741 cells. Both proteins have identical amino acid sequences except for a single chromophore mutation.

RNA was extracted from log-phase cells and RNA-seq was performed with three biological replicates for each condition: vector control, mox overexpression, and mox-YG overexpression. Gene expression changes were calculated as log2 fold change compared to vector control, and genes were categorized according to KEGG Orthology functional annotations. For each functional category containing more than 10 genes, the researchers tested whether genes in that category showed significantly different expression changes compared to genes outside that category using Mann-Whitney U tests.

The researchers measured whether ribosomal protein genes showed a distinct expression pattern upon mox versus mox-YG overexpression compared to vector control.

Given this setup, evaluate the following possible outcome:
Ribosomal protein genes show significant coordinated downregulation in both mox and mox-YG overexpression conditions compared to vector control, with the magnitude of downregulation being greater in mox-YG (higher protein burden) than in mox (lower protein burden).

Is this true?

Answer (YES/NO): NO